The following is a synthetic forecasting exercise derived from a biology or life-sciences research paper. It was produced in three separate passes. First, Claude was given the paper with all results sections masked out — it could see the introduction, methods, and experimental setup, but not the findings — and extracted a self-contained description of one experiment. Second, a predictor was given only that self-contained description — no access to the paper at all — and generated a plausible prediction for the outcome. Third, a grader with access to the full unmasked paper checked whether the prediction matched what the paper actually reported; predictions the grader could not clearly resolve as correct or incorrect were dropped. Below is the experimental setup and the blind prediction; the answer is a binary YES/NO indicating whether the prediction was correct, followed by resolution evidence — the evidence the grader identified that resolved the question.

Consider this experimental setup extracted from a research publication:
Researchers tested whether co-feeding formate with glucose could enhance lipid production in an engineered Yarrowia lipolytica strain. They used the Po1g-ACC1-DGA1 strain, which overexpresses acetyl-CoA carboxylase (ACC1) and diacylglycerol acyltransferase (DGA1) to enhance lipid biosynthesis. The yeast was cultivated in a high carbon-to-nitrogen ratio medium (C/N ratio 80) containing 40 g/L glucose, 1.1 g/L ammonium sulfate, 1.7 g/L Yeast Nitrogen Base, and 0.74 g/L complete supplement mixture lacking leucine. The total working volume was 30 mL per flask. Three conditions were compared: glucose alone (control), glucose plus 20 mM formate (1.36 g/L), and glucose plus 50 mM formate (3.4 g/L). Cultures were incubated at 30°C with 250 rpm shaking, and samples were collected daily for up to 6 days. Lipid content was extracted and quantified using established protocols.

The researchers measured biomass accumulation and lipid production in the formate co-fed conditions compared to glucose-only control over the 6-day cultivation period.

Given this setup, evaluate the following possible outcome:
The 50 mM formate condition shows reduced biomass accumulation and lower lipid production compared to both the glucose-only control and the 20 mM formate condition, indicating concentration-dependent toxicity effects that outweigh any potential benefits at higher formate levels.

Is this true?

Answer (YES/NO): NO